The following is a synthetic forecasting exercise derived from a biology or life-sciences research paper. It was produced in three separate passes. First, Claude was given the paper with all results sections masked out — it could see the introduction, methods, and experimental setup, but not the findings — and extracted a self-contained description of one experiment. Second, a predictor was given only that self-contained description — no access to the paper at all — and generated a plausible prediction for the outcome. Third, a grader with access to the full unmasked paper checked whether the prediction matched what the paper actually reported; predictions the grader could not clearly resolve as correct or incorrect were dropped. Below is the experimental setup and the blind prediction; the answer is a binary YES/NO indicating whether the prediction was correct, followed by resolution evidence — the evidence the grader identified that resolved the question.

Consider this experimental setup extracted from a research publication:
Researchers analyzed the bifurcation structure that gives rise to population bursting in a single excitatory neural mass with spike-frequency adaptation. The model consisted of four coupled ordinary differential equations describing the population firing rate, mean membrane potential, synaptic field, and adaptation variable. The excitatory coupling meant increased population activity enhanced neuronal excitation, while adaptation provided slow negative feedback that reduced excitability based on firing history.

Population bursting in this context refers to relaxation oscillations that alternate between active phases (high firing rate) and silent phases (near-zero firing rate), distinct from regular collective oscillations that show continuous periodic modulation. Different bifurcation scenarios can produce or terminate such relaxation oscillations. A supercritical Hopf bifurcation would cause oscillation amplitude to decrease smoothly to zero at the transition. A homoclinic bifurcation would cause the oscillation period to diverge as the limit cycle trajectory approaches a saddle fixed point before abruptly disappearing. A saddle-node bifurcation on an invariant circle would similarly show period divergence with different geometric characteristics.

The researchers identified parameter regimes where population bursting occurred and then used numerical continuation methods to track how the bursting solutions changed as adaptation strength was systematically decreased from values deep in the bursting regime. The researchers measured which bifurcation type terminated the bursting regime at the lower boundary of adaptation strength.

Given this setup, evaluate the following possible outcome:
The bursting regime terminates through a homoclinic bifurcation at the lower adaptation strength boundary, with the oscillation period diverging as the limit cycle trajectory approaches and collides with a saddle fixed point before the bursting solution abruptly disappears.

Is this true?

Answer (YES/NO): NO